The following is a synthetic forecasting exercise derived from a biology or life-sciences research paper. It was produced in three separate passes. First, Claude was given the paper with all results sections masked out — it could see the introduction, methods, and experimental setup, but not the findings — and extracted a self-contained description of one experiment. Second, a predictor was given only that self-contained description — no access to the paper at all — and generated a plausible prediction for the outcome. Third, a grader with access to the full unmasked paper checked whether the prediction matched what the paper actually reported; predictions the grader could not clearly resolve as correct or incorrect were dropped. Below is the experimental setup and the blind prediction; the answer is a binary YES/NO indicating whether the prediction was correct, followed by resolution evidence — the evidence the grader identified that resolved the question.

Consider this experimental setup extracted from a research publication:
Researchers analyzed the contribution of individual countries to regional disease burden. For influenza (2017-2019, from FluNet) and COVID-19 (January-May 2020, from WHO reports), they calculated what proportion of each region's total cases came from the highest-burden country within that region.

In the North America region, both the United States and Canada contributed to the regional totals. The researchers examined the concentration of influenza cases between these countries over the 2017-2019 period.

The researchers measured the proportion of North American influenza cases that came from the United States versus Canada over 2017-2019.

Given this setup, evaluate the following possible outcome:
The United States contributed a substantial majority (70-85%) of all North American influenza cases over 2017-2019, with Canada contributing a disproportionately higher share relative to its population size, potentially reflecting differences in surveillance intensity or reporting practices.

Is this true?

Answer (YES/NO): YES